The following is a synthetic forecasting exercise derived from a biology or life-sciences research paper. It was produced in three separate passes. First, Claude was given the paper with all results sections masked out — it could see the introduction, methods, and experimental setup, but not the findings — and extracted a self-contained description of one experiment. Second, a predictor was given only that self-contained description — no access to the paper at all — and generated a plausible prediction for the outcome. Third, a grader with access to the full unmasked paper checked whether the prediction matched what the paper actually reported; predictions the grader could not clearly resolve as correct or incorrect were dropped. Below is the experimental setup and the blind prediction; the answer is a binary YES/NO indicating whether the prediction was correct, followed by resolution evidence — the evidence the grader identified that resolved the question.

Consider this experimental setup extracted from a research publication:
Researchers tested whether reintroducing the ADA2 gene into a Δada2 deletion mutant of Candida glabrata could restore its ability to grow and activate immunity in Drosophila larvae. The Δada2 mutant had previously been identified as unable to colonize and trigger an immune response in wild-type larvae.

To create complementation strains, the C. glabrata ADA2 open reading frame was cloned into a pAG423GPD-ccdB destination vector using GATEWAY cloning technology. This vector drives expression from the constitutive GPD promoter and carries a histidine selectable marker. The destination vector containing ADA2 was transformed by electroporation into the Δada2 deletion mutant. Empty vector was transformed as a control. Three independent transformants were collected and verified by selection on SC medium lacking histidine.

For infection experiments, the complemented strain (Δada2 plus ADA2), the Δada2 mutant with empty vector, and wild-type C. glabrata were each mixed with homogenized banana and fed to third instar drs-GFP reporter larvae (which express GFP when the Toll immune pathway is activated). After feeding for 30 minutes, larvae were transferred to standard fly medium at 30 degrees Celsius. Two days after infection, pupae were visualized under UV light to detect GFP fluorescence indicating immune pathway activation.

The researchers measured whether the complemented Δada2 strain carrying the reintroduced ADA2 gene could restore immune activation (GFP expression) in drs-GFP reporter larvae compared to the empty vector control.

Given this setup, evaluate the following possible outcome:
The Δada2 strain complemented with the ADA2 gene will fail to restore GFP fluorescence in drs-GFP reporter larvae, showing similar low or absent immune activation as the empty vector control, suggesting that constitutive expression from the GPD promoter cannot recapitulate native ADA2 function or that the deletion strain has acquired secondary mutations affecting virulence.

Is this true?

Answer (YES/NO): NO